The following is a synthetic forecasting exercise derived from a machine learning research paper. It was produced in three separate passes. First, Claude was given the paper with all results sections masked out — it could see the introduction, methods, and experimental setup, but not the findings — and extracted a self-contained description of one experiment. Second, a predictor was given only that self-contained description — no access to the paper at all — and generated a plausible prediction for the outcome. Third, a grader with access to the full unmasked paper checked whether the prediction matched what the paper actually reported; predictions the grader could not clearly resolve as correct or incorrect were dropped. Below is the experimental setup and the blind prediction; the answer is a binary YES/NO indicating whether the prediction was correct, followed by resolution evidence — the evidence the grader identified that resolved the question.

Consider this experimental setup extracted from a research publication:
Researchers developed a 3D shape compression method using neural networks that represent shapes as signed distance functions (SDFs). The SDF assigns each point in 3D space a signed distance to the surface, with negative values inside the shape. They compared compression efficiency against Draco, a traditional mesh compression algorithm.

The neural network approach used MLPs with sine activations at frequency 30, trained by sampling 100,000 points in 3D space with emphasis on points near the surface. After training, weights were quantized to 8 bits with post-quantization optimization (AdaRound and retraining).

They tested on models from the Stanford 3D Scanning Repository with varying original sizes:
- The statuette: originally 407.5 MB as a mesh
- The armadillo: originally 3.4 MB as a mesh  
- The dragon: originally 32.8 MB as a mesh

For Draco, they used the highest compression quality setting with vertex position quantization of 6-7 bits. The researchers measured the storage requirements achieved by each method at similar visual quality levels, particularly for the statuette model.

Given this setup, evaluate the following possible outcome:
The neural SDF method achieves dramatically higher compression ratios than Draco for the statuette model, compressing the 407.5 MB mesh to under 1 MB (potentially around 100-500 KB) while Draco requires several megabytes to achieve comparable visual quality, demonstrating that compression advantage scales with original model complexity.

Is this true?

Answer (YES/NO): NO